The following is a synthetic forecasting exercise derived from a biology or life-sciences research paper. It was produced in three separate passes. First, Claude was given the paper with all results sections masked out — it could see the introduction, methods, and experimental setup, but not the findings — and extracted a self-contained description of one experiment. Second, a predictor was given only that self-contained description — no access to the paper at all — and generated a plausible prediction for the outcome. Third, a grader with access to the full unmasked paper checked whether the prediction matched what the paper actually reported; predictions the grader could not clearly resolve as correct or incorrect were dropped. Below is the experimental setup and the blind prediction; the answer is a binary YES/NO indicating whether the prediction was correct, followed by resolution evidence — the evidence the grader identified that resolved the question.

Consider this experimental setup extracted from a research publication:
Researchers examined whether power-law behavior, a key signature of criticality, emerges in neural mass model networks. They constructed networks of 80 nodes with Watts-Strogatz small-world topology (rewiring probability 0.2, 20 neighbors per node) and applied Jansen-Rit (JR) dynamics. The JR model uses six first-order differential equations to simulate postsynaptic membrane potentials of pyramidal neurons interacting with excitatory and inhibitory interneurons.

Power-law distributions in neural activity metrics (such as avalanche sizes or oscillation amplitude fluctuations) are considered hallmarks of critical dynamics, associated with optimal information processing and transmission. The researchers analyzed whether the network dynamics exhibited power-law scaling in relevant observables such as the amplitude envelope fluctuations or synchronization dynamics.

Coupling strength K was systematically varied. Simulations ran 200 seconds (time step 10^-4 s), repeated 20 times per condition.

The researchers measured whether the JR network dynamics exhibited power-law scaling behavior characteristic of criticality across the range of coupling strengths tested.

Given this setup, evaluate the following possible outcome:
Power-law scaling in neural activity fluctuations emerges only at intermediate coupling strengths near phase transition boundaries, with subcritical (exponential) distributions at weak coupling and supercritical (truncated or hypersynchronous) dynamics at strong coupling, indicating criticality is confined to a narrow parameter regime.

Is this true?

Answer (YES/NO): NO